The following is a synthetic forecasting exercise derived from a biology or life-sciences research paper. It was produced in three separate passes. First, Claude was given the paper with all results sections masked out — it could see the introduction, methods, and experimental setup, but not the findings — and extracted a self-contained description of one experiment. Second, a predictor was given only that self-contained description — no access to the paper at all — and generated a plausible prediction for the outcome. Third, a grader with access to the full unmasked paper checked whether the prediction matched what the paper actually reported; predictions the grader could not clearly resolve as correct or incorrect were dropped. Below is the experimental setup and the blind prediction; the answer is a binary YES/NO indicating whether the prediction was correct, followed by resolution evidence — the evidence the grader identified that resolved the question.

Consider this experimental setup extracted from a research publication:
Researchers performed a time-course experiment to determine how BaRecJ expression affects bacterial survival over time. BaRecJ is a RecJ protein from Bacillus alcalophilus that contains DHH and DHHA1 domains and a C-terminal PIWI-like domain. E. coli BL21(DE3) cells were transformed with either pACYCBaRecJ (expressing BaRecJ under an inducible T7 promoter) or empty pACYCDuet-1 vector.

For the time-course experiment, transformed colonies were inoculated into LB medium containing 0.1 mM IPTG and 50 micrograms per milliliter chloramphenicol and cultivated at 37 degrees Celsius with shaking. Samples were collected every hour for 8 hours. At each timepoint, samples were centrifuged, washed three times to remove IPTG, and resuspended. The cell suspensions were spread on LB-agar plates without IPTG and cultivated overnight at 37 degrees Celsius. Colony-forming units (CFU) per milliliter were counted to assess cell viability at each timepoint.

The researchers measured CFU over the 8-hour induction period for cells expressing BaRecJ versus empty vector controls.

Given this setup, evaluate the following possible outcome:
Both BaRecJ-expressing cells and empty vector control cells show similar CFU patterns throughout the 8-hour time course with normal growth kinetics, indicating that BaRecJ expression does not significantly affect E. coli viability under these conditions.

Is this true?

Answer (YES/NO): NO